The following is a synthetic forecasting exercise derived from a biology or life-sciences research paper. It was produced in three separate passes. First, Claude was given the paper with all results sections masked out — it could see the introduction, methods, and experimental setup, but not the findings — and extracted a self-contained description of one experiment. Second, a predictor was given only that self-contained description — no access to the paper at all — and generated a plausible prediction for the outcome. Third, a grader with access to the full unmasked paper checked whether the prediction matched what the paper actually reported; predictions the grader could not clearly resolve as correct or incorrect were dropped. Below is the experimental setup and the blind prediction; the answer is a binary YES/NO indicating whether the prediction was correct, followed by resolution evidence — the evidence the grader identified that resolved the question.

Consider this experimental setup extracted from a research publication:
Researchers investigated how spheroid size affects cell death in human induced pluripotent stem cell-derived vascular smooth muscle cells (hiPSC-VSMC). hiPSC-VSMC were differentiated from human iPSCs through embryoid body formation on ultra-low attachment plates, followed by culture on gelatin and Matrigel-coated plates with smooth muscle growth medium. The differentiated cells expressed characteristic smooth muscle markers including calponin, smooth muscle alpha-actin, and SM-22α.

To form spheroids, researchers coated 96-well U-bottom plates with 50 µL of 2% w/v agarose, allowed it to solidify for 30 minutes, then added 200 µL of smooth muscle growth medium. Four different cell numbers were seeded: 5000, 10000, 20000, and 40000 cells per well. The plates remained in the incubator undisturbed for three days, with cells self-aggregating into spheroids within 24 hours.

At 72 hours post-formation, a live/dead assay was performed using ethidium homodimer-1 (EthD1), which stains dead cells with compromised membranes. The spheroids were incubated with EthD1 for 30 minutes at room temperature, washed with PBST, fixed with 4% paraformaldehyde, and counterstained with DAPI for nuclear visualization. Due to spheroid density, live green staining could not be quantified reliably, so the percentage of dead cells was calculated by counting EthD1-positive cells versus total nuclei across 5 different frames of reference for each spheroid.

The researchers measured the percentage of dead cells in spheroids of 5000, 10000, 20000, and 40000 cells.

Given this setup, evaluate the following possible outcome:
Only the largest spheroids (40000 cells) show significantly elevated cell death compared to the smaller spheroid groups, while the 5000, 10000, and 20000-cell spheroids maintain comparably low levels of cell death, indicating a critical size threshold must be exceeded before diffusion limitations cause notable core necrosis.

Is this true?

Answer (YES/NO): NO